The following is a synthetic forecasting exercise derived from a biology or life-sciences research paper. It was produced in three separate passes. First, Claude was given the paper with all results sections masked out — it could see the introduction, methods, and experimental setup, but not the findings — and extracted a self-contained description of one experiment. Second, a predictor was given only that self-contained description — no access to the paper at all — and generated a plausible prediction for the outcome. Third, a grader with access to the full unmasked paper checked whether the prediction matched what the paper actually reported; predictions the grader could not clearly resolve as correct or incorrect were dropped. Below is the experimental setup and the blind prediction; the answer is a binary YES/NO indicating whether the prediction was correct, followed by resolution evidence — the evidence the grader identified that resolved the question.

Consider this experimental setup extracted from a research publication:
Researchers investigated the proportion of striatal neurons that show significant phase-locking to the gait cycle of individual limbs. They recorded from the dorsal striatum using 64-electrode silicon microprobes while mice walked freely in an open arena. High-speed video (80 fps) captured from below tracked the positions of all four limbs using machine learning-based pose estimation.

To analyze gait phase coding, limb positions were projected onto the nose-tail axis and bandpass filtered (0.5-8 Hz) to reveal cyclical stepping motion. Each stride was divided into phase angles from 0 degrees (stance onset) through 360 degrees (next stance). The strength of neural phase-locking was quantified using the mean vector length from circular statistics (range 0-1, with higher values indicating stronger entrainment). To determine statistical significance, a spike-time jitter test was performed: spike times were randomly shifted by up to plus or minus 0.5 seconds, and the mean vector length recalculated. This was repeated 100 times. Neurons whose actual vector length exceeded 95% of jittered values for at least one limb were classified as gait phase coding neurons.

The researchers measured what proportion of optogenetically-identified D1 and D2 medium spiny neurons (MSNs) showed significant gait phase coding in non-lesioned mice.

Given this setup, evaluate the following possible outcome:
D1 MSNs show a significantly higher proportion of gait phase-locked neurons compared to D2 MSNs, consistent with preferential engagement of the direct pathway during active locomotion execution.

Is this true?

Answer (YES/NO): NO